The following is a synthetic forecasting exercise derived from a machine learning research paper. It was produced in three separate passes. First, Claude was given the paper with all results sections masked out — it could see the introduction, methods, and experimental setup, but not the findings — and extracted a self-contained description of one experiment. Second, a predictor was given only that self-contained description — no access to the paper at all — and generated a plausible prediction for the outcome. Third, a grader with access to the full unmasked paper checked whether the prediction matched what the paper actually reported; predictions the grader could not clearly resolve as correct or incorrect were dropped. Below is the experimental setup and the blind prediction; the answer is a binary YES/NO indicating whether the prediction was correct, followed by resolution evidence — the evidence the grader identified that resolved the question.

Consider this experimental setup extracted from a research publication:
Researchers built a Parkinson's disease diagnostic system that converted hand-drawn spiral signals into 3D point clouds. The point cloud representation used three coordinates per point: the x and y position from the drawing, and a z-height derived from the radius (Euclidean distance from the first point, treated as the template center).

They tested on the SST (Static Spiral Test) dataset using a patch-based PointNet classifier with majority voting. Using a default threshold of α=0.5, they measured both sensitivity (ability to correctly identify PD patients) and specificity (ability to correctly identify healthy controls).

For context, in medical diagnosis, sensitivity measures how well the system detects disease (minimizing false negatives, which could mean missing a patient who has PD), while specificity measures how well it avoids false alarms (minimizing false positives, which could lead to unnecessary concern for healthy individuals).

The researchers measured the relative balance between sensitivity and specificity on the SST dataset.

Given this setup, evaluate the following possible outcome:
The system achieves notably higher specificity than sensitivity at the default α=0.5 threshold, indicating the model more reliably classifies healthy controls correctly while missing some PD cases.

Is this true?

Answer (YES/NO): NO